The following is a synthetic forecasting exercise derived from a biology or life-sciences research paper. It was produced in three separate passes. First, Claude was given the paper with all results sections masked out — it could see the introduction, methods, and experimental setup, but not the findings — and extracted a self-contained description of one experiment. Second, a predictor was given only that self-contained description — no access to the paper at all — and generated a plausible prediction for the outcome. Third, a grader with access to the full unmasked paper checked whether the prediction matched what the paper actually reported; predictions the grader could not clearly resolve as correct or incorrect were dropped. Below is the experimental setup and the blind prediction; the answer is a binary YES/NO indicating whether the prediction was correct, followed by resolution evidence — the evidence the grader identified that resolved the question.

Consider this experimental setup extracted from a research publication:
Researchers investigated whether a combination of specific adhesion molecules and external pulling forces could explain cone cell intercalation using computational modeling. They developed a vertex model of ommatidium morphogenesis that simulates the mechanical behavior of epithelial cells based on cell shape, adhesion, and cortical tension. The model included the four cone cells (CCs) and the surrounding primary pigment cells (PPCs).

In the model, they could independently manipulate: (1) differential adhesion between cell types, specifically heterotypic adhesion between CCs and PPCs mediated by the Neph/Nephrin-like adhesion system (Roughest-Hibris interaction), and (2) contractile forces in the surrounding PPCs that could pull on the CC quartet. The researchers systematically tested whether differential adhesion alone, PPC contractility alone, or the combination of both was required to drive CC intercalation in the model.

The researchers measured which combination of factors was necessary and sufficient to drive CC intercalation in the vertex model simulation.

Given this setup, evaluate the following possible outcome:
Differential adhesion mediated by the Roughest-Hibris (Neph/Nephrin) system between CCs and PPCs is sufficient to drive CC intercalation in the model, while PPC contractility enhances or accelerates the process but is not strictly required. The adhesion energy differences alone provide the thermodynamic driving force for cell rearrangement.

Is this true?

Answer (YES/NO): NO